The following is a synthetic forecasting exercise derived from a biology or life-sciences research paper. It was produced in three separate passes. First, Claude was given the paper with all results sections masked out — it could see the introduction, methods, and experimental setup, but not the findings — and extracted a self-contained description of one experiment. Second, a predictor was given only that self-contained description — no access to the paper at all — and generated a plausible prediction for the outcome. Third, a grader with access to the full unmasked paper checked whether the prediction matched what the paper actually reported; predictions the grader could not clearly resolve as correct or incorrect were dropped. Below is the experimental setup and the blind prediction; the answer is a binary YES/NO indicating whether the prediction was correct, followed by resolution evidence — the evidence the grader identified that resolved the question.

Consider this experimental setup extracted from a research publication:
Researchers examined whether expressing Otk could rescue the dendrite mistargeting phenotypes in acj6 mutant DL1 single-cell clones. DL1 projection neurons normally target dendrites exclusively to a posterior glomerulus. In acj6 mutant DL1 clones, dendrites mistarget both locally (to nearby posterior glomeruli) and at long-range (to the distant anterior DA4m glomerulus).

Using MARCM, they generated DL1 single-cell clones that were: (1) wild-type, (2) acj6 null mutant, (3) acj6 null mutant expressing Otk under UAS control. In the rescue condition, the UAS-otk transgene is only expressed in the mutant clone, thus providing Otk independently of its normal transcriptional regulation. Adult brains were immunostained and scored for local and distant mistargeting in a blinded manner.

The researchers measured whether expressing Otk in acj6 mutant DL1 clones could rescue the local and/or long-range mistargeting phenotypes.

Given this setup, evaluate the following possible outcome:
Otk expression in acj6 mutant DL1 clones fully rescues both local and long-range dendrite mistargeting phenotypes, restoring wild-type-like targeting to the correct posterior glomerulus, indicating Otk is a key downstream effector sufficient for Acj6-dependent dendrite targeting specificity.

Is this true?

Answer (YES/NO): NO